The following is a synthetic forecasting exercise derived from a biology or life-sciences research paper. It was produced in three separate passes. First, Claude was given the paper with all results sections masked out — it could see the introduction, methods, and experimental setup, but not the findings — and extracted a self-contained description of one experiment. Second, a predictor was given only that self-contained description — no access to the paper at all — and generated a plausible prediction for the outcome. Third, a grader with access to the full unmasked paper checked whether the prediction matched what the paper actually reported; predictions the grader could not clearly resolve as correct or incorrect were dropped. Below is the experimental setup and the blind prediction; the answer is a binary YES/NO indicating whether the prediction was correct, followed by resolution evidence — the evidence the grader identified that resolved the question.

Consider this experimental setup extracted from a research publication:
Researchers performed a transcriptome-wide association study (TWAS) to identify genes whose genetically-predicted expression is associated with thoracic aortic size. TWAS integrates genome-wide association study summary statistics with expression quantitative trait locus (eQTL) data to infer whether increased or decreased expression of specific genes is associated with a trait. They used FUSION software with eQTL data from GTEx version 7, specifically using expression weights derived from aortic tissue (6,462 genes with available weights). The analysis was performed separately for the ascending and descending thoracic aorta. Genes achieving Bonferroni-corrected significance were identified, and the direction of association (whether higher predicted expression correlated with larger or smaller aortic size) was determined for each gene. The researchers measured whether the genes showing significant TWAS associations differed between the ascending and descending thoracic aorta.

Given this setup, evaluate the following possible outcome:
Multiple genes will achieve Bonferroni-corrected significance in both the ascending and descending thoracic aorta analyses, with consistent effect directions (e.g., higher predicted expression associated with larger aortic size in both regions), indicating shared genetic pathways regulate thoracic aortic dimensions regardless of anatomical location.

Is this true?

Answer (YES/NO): NO